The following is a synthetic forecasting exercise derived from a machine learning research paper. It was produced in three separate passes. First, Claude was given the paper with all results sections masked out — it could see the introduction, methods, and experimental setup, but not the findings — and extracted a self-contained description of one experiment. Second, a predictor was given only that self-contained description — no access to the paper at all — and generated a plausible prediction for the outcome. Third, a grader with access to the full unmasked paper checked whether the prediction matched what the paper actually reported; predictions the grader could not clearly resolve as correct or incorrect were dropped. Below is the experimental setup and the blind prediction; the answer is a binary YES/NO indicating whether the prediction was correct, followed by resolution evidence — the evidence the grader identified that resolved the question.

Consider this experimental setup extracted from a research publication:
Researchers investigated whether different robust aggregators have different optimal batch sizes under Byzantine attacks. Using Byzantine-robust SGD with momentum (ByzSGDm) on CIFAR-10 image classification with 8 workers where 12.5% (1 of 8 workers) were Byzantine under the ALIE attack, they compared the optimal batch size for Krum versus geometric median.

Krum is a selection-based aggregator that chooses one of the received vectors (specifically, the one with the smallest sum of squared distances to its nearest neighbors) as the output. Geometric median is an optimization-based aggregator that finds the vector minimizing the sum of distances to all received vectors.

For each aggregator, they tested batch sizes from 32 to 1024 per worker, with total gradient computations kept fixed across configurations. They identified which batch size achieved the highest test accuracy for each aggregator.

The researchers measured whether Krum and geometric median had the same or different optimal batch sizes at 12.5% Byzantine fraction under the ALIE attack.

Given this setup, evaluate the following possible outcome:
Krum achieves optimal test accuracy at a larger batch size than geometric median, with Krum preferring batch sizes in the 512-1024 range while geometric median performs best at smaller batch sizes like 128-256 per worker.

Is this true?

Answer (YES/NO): YES